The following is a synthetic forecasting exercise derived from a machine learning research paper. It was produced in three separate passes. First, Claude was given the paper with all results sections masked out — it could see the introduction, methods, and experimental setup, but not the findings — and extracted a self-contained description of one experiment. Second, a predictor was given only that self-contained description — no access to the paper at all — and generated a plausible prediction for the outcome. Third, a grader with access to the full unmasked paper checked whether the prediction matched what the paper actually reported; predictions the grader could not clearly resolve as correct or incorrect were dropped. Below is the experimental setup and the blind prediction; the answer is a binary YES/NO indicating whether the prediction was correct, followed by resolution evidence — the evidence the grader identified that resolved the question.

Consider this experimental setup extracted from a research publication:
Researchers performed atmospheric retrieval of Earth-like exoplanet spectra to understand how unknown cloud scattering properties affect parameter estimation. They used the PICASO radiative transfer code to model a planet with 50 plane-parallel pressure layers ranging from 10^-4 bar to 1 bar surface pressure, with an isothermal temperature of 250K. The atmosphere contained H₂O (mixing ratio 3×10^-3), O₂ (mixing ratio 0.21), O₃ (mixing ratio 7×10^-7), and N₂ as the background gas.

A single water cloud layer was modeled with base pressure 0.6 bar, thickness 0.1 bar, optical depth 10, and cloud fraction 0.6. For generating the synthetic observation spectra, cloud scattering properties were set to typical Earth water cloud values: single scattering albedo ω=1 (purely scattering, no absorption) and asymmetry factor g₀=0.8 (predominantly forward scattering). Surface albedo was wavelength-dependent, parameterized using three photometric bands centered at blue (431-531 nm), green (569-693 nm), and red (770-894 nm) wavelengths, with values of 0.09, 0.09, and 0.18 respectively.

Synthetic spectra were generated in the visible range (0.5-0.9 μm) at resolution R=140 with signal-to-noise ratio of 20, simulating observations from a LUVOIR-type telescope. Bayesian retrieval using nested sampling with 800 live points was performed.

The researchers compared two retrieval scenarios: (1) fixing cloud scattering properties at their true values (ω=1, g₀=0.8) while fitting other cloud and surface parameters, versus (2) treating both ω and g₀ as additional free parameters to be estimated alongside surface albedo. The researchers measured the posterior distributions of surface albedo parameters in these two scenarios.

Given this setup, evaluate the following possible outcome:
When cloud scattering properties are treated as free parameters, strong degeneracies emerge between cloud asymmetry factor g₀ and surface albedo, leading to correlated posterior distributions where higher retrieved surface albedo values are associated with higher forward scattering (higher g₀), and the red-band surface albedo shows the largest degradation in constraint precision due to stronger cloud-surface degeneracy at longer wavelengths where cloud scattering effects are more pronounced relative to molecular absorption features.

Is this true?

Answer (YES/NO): NO